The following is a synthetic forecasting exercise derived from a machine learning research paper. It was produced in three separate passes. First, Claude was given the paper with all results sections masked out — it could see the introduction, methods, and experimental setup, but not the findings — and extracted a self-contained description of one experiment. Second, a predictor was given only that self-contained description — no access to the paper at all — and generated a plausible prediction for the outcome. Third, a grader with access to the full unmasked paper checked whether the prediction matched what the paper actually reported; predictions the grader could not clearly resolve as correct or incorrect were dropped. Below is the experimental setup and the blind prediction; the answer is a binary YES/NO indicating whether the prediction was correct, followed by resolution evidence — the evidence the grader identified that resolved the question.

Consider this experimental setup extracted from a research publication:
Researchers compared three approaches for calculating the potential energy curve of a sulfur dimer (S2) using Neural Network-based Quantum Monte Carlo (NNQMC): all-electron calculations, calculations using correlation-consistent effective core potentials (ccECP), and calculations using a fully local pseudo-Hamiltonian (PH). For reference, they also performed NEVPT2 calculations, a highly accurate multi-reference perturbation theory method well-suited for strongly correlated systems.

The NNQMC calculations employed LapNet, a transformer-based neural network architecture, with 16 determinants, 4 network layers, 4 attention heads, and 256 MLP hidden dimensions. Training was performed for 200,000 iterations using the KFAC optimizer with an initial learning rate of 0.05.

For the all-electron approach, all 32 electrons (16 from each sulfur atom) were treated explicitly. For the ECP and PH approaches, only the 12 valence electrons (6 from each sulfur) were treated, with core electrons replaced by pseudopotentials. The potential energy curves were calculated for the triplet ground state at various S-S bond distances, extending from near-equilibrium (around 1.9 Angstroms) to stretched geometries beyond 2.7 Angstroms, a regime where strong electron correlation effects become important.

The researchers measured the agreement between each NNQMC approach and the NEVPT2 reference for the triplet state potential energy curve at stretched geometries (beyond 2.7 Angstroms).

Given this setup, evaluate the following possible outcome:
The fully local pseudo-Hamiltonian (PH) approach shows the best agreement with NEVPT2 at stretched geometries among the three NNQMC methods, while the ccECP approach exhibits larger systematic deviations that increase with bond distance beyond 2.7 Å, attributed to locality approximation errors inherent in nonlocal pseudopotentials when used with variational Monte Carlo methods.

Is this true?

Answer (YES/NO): NO